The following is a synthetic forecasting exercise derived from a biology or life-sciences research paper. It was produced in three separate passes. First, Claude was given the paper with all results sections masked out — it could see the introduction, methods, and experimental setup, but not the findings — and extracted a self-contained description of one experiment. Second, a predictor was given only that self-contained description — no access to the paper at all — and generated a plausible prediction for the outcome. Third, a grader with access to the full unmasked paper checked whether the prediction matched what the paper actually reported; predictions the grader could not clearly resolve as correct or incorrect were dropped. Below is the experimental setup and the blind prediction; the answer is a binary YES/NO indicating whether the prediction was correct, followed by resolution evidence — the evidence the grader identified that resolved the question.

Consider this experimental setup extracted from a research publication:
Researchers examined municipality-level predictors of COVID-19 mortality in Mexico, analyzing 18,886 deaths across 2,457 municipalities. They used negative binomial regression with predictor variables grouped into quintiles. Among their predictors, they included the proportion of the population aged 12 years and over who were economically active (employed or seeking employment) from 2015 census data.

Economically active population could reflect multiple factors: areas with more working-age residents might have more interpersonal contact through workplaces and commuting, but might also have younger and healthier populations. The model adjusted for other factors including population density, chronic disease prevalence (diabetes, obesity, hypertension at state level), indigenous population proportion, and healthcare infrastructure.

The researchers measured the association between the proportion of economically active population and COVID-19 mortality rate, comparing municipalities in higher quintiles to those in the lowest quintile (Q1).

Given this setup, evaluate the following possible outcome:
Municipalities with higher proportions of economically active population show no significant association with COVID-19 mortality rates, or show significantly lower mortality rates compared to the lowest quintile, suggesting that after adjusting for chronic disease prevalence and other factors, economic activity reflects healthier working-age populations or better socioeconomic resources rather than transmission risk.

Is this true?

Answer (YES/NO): NO